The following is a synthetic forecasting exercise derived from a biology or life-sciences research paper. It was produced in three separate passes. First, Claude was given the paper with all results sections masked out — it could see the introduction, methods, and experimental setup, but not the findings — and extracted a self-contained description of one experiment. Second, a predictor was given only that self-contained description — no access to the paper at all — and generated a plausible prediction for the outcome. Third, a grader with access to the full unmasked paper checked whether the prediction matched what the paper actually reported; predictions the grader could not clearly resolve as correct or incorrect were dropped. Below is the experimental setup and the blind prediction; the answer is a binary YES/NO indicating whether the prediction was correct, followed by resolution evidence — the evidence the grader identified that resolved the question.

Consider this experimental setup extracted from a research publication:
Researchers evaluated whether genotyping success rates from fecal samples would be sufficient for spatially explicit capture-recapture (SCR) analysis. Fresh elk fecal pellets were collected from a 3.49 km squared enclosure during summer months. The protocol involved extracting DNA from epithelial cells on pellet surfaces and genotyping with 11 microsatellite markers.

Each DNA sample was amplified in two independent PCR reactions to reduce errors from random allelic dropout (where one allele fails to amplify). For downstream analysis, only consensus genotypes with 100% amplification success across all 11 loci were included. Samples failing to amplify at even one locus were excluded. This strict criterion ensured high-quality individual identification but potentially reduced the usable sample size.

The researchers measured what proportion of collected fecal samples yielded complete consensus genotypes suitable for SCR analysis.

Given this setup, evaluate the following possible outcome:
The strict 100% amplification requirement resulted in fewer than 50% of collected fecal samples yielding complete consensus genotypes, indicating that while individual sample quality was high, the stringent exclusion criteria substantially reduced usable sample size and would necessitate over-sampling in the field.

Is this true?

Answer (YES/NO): NO